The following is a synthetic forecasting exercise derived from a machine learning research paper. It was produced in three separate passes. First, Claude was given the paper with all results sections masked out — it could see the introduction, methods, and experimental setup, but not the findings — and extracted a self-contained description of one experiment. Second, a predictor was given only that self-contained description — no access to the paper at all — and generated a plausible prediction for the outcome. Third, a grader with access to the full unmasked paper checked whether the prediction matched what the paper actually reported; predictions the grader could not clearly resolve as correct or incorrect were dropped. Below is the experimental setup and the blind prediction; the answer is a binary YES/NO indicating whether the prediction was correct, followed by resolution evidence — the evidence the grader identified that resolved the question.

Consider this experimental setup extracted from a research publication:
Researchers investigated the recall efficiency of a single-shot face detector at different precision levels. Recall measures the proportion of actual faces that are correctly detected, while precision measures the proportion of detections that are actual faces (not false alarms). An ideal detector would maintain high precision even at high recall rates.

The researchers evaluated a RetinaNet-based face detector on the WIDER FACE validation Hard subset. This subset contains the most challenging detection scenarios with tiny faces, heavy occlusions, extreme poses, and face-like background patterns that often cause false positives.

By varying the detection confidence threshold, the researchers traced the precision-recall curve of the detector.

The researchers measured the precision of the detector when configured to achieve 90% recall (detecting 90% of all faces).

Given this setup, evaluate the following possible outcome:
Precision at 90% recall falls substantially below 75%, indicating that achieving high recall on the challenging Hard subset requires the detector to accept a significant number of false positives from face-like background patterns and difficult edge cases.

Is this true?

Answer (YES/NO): YES